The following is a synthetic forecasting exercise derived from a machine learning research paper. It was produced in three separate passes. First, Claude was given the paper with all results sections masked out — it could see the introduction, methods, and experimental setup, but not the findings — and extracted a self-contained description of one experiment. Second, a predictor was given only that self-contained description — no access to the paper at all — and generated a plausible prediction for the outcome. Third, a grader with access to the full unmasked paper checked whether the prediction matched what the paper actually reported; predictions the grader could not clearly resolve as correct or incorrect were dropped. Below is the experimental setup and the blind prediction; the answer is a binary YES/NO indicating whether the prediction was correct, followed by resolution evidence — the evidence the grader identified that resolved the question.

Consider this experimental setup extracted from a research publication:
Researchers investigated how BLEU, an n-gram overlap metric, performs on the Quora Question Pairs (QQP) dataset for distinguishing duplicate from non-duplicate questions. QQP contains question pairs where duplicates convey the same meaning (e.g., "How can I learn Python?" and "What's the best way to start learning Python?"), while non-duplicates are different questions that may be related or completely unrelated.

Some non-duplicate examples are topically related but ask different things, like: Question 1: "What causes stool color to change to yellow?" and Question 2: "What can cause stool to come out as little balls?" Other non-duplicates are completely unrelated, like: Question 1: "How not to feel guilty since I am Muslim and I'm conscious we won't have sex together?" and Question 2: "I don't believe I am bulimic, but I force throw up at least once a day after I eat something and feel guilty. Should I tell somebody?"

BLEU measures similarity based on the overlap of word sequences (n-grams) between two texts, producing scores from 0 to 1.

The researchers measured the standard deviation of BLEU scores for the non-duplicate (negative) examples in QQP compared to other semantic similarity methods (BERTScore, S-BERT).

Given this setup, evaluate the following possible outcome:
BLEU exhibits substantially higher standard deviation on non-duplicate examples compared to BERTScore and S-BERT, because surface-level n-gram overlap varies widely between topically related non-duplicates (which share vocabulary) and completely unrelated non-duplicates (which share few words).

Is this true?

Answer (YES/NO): NO